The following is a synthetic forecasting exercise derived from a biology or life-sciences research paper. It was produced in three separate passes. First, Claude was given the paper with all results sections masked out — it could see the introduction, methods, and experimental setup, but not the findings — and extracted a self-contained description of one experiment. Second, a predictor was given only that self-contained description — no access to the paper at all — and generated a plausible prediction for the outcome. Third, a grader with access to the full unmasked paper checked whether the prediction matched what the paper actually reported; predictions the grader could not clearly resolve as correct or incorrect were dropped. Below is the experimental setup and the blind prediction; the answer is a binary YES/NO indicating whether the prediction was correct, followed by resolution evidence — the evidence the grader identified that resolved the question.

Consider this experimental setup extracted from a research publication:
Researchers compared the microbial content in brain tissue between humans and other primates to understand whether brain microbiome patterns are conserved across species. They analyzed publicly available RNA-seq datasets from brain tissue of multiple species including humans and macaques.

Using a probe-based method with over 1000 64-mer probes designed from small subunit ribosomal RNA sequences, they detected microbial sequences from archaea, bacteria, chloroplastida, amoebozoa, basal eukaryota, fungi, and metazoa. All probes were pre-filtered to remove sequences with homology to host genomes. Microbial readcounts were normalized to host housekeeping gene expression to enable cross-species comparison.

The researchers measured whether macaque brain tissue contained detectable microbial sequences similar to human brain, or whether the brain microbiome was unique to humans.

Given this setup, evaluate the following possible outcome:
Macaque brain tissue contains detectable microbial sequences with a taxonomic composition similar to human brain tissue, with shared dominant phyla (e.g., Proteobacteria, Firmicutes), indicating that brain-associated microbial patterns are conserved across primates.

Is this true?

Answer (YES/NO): YES